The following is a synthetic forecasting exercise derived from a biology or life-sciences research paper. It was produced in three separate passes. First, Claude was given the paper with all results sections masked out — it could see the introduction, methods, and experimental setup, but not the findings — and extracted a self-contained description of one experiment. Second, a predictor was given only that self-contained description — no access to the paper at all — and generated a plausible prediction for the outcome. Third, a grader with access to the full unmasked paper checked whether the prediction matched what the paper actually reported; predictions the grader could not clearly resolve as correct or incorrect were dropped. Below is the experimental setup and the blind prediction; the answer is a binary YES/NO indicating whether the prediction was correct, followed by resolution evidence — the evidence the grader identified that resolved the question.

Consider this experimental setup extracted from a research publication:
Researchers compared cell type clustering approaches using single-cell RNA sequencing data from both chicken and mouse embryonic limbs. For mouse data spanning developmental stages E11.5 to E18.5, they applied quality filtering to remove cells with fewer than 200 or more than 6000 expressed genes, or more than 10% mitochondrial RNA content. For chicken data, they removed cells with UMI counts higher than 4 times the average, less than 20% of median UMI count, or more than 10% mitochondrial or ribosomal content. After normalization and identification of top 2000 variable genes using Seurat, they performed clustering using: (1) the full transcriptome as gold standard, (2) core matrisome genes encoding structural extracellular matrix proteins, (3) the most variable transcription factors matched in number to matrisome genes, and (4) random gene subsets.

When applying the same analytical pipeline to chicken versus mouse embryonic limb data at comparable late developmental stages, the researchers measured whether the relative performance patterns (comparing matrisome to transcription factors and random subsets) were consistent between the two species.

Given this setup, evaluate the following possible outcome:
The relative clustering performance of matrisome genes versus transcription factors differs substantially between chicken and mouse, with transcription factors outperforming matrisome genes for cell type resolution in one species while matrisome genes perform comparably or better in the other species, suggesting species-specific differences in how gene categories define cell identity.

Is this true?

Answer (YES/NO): NO